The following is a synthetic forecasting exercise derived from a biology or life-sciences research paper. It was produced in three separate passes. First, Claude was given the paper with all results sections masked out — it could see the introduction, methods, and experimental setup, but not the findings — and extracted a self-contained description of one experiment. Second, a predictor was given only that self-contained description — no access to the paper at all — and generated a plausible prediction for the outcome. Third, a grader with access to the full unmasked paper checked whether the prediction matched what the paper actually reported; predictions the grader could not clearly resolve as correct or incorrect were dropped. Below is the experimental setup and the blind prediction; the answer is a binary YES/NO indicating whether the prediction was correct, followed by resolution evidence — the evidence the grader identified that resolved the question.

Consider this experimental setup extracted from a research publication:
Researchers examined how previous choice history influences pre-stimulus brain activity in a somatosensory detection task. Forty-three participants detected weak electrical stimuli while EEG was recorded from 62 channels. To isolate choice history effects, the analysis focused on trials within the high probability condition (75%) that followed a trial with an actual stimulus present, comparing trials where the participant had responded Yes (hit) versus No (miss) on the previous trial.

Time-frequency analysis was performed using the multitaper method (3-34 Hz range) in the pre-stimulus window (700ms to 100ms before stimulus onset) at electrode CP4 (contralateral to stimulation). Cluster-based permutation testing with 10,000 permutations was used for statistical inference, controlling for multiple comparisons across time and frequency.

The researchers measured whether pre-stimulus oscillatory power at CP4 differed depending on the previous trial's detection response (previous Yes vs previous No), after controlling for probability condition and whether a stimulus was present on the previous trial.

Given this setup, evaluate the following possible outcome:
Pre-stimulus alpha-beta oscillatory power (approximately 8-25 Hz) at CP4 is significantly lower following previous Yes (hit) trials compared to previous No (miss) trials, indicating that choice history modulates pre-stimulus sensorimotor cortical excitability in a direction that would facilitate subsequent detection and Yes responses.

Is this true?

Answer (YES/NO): NO